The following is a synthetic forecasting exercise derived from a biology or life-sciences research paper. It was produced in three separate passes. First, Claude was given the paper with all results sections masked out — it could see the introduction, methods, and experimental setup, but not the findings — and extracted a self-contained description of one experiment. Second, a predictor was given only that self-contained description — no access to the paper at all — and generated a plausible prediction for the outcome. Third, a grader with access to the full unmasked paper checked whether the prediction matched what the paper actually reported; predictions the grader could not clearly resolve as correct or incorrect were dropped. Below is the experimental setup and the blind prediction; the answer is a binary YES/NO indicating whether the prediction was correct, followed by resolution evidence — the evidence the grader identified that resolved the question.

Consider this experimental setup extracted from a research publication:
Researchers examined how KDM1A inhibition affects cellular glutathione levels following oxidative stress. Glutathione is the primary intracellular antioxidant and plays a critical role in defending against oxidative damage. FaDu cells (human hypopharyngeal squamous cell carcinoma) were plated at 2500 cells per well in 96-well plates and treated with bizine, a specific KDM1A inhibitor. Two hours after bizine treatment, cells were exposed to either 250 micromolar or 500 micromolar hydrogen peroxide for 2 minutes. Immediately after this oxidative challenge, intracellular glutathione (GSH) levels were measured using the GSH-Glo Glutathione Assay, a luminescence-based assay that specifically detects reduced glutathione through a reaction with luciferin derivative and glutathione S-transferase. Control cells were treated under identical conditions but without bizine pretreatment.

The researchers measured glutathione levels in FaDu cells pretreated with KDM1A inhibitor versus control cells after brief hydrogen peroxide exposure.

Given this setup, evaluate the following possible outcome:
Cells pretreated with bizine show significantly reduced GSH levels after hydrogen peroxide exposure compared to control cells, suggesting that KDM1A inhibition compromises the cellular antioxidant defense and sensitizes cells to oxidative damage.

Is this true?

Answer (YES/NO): YES